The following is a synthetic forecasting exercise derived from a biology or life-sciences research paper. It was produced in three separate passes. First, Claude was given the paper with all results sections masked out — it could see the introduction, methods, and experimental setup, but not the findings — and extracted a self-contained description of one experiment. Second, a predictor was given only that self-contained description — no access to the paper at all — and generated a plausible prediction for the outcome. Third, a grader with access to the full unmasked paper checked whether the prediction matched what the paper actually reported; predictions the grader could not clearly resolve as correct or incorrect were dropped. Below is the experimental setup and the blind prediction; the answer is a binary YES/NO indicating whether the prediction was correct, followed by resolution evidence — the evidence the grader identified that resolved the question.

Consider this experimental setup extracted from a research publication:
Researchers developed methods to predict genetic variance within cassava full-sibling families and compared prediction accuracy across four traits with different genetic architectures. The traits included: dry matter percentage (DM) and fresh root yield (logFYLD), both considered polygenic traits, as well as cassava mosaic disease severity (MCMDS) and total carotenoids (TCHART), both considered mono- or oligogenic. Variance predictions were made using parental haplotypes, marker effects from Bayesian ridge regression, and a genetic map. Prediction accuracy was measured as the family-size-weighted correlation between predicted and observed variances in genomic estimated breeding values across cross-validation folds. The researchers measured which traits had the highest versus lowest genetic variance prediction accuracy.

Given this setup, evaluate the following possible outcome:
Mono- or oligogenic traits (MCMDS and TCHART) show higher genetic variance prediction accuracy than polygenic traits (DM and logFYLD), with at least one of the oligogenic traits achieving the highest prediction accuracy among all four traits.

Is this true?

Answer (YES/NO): NO